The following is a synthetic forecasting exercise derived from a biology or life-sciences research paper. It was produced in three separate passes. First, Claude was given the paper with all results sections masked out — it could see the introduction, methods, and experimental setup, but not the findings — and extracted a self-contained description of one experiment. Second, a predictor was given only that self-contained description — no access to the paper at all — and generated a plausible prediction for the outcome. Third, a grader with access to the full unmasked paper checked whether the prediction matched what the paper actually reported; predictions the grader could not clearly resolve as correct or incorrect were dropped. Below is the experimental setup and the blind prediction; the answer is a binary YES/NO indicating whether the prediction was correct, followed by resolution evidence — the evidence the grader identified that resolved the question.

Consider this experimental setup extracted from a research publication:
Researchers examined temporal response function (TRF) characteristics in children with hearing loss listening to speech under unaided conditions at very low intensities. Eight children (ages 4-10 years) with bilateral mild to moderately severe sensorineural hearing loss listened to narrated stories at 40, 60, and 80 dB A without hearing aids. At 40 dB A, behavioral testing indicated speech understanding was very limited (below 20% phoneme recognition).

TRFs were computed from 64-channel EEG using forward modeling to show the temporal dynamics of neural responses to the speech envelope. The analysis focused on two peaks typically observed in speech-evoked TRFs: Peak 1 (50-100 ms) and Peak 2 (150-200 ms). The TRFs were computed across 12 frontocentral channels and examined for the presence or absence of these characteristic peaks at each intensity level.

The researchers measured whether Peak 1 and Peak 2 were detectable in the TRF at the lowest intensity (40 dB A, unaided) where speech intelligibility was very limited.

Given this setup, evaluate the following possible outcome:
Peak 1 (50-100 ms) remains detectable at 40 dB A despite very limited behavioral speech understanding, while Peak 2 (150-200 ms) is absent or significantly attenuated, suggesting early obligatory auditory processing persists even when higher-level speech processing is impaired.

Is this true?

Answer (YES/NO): NO